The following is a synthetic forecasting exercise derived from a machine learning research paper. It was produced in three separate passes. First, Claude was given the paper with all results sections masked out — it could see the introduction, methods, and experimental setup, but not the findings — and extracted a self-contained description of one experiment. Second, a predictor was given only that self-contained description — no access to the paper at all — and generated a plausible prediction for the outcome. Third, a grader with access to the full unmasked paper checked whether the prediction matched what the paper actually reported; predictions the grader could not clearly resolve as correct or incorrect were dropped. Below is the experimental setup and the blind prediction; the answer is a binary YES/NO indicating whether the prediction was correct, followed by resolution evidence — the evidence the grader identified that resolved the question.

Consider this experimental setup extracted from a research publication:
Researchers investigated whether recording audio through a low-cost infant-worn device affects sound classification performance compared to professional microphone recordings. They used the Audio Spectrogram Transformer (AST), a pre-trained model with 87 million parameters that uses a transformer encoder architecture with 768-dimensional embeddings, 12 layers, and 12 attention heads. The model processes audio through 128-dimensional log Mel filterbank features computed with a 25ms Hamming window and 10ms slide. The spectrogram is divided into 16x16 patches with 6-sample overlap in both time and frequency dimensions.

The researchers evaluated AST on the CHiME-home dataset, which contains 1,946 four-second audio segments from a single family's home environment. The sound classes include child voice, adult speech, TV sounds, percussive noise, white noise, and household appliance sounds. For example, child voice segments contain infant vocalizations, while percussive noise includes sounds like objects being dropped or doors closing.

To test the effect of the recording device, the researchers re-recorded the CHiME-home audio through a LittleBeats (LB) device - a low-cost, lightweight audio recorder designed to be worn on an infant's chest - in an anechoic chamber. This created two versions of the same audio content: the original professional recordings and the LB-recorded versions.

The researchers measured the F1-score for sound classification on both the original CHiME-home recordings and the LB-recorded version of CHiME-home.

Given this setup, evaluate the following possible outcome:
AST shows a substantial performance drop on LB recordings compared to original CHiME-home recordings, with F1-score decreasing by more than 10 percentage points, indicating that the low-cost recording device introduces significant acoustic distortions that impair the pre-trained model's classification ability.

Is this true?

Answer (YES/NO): NO